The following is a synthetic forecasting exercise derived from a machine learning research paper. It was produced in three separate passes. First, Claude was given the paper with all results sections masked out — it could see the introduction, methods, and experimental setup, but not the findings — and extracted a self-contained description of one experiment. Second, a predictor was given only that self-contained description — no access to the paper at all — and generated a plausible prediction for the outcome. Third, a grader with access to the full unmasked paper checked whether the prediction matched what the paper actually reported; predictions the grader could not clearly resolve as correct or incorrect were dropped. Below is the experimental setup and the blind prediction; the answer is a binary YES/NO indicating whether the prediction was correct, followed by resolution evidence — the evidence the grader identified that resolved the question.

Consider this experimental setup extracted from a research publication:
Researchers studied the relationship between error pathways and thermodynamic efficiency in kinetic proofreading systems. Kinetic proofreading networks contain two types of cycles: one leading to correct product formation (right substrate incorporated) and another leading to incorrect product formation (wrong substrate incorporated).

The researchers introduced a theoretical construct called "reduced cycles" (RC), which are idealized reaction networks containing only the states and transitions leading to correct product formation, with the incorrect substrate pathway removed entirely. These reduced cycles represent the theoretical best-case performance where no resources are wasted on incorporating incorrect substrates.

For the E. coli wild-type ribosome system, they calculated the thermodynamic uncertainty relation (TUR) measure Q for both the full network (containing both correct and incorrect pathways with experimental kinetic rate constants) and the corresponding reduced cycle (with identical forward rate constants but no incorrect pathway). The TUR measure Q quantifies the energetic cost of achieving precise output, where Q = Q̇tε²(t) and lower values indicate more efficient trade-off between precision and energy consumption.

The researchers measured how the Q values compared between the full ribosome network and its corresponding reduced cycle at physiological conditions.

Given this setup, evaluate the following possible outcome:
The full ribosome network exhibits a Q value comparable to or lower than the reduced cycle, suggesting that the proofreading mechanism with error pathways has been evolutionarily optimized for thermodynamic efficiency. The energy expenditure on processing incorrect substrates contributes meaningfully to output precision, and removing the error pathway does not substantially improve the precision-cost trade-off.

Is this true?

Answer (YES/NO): NO